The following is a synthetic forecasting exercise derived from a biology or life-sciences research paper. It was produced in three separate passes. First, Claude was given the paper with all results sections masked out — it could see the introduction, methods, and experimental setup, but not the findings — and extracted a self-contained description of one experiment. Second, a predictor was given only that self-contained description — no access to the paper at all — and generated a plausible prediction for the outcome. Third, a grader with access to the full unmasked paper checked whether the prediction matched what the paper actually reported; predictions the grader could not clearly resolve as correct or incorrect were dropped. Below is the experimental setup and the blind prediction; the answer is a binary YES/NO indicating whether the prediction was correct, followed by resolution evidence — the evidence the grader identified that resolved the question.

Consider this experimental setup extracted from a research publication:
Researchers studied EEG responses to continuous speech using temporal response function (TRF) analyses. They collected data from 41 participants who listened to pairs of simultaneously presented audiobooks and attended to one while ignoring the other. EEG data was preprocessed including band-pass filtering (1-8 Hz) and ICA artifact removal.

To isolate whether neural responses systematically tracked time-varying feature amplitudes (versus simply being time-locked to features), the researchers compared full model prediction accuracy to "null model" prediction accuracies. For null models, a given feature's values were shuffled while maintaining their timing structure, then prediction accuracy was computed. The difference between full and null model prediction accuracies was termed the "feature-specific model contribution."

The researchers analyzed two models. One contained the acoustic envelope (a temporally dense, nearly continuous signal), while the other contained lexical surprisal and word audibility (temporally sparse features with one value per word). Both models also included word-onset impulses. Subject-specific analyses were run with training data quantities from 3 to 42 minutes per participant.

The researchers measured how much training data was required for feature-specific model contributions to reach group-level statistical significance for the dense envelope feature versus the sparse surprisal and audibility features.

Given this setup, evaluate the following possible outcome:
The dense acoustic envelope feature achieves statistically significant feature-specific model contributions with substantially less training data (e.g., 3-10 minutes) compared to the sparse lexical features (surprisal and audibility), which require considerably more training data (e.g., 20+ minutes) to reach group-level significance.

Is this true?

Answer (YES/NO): YES